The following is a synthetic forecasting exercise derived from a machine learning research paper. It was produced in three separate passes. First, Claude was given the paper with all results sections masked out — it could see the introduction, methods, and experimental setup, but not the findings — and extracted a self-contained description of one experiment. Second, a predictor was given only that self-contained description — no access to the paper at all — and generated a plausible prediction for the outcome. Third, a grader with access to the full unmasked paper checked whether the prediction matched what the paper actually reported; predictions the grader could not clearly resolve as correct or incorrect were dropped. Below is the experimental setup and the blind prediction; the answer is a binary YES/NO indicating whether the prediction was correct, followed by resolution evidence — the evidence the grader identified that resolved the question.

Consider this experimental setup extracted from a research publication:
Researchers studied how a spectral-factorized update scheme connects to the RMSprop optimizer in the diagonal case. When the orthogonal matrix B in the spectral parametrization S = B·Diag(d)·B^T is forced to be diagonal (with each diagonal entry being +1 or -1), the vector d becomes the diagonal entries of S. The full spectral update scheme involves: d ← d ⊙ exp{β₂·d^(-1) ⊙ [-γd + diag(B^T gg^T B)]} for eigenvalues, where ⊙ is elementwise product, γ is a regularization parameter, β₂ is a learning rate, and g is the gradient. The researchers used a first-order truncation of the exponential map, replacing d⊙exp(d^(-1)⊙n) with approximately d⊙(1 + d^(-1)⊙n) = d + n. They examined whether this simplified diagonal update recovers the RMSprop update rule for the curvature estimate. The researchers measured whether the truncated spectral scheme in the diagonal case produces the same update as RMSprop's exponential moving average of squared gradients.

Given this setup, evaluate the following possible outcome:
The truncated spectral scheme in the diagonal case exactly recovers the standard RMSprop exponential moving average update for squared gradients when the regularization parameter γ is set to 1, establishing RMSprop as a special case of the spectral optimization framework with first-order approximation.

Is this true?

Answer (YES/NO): YES